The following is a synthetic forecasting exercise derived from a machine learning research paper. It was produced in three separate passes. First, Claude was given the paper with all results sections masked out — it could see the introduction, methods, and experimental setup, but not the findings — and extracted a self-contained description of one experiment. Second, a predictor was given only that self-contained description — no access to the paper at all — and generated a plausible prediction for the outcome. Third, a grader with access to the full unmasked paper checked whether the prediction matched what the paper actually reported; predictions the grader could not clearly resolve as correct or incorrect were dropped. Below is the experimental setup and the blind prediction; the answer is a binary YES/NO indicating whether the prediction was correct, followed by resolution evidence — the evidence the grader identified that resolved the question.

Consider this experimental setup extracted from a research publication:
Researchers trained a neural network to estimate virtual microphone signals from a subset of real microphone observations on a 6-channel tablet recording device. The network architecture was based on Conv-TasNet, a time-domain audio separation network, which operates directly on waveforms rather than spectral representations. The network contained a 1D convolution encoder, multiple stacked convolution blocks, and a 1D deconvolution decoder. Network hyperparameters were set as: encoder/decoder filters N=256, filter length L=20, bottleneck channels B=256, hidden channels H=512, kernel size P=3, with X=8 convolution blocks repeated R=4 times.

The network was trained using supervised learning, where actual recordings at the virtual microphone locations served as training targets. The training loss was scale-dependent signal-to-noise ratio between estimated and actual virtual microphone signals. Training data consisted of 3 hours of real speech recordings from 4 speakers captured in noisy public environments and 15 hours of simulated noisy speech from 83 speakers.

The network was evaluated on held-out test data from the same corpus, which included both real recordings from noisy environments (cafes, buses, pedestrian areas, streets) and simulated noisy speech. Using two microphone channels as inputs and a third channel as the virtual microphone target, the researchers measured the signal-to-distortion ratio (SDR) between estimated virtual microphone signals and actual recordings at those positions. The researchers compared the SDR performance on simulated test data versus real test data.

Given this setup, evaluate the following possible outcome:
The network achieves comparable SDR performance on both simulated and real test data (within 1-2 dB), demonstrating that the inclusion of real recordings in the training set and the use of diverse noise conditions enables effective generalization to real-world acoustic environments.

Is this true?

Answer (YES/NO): NO